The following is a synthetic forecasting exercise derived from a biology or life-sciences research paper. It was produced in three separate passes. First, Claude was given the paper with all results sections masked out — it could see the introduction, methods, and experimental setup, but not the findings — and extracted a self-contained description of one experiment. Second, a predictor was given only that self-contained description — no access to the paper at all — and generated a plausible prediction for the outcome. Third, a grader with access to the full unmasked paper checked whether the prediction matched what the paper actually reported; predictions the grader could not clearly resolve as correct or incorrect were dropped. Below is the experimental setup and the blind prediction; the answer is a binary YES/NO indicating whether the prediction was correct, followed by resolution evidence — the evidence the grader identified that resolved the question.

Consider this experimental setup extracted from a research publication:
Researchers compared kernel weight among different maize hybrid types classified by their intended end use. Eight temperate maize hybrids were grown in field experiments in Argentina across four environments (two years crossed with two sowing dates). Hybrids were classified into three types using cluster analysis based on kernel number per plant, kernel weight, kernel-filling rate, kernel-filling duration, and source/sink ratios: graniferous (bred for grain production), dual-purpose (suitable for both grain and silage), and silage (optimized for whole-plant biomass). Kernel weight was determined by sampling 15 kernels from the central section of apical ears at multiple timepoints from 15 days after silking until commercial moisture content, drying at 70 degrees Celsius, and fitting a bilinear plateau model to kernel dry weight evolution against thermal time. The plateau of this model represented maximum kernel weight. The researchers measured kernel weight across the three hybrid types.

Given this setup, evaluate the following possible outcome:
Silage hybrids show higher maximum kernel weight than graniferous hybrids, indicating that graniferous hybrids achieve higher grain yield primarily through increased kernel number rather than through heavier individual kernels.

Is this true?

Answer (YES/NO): NO